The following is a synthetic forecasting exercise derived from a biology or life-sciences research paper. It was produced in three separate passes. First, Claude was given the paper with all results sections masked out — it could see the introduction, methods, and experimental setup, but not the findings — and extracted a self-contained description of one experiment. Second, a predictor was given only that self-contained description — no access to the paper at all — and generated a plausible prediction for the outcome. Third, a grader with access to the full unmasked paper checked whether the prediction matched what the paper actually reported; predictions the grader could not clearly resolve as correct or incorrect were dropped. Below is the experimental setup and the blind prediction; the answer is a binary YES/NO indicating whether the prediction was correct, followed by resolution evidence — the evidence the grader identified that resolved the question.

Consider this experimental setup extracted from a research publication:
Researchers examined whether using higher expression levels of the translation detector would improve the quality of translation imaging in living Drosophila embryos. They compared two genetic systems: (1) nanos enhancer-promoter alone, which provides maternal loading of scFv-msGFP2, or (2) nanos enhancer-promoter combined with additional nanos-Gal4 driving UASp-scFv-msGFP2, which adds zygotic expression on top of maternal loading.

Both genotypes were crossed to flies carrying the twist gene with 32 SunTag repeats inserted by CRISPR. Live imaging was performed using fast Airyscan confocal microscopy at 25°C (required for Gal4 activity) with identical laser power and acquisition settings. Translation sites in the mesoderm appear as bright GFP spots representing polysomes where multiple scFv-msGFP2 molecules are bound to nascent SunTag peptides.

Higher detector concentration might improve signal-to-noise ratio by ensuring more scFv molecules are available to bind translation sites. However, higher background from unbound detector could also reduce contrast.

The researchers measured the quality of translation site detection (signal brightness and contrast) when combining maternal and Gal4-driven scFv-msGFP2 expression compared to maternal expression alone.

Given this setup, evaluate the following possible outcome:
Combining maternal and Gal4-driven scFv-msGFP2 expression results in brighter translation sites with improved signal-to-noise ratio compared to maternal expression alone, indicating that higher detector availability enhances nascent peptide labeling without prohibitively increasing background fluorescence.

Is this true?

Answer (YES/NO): NO